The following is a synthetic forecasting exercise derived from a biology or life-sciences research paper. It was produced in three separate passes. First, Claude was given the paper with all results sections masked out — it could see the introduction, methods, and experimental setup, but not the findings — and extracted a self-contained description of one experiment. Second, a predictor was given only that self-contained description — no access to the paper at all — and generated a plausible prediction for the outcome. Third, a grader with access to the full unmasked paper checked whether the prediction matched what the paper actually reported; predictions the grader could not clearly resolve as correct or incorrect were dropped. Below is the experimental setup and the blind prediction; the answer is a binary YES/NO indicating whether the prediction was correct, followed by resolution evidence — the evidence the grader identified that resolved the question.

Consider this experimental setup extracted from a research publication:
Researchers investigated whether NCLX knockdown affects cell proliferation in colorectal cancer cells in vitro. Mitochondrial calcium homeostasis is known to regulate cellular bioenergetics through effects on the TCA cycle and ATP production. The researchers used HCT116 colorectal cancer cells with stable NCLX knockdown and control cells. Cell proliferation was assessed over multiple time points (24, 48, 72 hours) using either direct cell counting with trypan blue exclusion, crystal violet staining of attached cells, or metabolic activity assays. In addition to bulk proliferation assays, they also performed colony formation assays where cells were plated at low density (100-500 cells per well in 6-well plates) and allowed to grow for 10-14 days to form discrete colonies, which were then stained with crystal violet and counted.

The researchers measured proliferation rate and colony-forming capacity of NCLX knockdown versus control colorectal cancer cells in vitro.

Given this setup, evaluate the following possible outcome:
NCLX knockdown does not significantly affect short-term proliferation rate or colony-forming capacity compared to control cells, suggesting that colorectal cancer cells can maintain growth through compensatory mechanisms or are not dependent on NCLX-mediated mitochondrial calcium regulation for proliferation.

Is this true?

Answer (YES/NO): NO